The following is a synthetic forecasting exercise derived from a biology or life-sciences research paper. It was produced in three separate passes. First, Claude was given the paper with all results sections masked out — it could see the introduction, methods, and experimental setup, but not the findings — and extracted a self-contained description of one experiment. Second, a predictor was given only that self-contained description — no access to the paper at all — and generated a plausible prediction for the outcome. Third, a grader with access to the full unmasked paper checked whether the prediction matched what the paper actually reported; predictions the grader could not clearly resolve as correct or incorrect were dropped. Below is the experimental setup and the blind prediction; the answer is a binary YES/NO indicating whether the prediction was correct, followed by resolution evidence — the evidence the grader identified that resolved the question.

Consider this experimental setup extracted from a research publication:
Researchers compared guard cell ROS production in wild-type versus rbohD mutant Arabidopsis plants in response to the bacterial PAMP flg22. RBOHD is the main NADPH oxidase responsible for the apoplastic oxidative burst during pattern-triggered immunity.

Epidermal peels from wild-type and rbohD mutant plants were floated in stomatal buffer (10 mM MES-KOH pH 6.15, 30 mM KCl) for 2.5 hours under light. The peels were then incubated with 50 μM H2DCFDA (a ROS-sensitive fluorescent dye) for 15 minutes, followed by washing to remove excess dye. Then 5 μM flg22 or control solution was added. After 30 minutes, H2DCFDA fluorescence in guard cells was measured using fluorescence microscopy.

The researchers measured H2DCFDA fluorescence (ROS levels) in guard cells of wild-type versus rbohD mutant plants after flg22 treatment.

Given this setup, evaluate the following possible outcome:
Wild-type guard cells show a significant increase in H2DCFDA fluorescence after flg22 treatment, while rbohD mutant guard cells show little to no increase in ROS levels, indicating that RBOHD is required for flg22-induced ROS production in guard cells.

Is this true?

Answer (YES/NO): NO